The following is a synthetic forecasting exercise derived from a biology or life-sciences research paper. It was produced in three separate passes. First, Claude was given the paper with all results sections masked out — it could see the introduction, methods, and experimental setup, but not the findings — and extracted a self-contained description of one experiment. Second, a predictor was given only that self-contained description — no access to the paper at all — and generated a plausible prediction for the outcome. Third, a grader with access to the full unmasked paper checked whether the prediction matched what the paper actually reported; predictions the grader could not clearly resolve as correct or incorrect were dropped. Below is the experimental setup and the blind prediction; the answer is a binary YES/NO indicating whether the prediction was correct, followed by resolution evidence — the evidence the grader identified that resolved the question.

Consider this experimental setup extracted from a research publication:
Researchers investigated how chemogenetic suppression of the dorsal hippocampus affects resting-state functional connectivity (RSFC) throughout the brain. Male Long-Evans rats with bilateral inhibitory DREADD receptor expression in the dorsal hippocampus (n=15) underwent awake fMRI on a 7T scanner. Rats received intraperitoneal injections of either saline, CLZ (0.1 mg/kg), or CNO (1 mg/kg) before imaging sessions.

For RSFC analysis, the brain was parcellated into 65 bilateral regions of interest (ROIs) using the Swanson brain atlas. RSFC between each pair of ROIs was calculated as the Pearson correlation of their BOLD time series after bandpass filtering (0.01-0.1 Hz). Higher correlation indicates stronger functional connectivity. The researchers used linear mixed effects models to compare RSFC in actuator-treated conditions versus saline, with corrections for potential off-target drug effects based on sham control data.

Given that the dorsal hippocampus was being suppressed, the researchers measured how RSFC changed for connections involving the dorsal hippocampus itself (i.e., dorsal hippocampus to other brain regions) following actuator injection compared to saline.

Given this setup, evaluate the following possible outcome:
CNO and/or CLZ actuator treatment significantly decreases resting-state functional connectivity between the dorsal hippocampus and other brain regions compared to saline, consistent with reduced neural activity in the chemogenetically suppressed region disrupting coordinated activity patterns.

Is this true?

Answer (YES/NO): YES